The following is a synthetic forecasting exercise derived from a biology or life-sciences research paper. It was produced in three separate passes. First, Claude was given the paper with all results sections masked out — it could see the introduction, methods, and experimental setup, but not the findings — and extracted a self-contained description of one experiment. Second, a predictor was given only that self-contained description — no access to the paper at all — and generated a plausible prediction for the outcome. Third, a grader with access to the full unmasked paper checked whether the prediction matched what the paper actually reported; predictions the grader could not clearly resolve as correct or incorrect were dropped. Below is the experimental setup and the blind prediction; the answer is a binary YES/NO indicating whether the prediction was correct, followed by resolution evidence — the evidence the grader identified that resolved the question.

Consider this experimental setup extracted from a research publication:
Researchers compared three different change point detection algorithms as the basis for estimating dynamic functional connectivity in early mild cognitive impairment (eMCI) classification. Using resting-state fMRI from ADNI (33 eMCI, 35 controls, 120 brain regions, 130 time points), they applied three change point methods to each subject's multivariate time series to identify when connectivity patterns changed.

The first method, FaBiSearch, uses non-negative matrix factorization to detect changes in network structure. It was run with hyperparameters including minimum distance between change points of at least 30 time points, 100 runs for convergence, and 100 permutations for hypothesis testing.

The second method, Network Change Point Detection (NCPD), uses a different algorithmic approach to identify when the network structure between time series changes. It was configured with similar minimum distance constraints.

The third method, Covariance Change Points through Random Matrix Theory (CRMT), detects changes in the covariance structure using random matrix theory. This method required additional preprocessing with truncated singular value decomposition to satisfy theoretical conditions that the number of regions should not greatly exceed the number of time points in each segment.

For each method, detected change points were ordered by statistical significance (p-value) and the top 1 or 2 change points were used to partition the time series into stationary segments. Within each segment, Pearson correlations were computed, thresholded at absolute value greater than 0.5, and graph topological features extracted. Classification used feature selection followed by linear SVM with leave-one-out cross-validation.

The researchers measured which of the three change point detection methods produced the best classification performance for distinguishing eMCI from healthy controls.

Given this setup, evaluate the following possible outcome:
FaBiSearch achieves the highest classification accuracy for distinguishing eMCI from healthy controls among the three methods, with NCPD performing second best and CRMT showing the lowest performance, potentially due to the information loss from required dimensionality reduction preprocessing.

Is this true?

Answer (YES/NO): NO